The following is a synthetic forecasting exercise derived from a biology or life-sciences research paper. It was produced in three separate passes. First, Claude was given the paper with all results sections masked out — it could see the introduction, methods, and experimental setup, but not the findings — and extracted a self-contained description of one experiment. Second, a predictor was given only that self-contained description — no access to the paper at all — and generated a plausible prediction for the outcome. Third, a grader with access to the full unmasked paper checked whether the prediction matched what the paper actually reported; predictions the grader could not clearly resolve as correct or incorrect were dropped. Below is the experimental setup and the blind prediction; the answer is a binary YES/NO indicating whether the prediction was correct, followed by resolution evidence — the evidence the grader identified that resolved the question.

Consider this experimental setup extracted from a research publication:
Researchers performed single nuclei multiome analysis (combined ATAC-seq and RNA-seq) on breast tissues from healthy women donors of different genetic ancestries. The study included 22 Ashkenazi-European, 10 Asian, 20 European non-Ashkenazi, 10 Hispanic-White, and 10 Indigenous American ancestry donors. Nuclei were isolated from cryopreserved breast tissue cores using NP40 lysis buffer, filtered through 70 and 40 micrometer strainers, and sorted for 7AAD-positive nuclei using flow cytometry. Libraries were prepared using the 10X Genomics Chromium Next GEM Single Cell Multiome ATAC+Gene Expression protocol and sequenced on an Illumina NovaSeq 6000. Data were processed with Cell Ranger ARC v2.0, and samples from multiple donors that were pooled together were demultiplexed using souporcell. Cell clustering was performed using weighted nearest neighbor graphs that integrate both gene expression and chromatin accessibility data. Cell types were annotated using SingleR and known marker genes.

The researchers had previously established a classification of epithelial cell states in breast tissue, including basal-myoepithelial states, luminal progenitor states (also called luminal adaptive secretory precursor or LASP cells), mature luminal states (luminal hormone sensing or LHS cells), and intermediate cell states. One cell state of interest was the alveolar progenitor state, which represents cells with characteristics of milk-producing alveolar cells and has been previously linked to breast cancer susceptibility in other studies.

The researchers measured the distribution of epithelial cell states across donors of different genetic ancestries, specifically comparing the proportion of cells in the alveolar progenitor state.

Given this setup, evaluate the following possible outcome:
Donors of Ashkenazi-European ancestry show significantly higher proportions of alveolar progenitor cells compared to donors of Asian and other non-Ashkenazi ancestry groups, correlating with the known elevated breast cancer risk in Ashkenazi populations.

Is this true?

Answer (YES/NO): NO